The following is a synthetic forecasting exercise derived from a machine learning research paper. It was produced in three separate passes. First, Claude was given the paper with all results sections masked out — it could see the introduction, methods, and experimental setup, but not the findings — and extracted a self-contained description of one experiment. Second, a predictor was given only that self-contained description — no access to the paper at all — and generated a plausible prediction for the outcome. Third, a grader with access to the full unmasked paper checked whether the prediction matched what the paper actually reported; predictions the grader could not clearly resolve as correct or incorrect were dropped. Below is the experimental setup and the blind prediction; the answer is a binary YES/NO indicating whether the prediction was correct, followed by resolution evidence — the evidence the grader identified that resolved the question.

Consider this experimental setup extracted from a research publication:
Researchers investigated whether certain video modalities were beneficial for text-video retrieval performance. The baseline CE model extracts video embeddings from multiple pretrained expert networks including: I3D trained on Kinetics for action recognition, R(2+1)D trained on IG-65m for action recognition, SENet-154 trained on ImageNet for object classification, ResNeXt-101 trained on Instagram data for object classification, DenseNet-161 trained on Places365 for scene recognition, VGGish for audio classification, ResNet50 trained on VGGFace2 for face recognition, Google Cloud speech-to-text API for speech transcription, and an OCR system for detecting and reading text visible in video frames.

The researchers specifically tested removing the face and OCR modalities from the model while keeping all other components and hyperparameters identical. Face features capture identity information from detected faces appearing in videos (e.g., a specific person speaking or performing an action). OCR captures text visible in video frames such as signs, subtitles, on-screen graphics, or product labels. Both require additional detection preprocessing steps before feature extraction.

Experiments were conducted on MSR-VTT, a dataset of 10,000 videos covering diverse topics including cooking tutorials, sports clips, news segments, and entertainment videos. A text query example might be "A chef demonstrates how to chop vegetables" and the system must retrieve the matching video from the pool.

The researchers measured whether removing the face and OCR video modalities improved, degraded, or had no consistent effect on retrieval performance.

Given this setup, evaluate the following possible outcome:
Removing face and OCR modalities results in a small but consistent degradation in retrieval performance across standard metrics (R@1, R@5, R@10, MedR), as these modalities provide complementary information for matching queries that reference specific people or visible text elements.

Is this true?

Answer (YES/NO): NO